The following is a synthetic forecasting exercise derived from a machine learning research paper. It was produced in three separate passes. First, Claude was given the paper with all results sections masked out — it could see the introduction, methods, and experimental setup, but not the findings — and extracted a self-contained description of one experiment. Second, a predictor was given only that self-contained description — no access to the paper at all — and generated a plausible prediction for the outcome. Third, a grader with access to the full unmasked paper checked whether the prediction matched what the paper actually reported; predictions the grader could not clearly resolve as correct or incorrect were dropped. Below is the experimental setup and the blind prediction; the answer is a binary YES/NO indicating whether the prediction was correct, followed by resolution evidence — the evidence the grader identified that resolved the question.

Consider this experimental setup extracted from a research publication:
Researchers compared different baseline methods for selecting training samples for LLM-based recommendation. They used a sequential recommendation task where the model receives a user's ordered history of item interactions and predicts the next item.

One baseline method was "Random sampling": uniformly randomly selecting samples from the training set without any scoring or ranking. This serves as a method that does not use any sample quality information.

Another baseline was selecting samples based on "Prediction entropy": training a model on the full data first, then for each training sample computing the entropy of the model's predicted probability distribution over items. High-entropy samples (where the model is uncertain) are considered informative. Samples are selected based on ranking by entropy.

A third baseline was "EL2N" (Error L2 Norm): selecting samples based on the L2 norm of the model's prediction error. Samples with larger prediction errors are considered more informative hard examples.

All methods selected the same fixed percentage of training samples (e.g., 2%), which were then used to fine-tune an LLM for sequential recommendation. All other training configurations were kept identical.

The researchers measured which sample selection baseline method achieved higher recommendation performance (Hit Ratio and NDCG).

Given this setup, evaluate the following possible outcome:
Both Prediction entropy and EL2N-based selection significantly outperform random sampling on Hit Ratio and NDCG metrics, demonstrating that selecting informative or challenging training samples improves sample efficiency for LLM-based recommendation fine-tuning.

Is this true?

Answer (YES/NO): NO